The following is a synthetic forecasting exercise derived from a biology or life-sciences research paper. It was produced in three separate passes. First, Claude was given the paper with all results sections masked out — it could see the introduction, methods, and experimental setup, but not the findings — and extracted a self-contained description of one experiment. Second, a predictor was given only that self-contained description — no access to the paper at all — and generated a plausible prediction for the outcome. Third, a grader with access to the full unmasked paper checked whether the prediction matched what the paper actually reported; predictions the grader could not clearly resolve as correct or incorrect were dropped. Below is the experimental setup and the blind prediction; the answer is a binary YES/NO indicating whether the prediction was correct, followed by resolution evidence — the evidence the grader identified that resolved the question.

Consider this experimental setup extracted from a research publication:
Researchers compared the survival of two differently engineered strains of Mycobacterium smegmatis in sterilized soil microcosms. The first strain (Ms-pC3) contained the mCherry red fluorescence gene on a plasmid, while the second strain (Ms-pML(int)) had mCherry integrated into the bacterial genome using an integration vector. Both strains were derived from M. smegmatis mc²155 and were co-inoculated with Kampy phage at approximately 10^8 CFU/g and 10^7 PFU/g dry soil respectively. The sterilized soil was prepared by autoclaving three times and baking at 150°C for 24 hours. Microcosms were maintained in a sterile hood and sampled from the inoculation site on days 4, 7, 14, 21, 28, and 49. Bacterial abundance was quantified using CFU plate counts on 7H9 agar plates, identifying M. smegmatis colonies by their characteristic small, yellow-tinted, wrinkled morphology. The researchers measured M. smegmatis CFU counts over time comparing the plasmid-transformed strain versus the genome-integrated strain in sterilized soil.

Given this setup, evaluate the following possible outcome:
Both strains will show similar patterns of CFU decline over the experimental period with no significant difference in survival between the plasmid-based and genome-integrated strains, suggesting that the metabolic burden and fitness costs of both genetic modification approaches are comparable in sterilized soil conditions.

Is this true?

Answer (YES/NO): NO